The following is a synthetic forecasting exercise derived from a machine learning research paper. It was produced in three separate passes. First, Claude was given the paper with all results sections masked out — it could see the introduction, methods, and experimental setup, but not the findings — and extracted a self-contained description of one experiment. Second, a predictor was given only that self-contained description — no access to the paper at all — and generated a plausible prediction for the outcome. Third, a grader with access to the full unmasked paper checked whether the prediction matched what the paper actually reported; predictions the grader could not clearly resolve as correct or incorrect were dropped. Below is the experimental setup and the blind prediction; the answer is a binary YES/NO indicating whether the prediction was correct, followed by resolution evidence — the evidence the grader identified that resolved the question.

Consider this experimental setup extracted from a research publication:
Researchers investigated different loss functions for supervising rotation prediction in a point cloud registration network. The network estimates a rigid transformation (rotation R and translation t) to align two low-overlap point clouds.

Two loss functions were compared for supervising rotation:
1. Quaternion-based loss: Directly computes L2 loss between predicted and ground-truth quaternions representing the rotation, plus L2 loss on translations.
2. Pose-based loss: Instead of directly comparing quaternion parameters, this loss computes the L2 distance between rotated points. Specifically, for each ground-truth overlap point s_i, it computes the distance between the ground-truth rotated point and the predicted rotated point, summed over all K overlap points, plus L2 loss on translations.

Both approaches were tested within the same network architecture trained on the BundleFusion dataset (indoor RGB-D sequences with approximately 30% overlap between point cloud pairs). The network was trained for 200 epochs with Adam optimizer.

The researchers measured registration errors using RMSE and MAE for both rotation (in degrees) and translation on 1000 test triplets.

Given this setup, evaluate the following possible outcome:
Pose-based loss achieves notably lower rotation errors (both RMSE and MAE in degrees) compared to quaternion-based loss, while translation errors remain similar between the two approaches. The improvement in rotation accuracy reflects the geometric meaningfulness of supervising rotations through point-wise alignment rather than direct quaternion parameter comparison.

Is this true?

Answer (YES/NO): NO